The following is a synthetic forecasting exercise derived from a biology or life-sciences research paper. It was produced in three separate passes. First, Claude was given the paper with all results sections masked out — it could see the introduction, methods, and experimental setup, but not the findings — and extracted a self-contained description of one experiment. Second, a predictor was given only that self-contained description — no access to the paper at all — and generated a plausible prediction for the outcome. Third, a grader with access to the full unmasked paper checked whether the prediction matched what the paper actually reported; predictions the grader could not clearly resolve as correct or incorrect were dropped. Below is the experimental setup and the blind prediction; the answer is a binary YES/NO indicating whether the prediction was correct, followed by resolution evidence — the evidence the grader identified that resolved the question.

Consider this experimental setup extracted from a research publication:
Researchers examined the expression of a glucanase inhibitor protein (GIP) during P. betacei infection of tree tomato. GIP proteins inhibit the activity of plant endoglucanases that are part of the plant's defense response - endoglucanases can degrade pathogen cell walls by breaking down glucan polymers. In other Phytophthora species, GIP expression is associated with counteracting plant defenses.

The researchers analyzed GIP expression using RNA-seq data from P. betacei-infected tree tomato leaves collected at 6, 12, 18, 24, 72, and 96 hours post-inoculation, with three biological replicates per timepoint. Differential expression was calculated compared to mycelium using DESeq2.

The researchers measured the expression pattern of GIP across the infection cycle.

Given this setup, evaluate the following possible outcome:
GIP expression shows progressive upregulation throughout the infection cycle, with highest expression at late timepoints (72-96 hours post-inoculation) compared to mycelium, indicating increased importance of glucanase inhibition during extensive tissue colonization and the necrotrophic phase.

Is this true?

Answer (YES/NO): NO